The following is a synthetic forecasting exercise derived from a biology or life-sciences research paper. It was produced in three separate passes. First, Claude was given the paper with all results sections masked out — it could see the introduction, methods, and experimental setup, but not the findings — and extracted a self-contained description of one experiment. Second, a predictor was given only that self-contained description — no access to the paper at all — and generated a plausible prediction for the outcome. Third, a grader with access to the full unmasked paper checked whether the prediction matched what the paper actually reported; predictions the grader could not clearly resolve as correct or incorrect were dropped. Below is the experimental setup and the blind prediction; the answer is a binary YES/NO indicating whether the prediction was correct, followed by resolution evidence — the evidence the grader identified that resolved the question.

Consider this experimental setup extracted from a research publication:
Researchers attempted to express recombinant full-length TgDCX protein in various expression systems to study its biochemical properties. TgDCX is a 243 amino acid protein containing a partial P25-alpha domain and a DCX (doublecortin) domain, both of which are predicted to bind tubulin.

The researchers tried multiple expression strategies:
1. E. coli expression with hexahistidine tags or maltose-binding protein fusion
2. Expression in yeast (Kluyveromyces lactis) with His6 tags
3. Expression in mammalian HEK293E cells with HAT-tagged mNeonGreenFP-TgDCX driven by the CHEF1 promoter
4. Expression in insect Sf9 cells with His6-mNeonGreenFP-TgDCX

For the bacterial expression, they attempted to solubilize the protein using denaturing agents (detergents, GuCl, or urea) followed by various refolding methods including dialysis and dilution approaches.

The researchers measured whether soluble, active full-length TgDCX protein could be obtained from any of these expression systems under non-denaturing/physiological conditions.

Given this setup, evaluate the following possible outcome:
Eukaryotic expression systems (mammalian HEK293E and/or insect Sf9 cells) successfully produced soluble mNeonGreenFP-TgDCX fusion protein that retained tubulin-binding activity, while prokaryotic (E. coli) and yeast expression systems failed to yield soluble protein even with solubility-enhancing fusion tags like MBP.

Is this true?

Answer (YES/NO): NO